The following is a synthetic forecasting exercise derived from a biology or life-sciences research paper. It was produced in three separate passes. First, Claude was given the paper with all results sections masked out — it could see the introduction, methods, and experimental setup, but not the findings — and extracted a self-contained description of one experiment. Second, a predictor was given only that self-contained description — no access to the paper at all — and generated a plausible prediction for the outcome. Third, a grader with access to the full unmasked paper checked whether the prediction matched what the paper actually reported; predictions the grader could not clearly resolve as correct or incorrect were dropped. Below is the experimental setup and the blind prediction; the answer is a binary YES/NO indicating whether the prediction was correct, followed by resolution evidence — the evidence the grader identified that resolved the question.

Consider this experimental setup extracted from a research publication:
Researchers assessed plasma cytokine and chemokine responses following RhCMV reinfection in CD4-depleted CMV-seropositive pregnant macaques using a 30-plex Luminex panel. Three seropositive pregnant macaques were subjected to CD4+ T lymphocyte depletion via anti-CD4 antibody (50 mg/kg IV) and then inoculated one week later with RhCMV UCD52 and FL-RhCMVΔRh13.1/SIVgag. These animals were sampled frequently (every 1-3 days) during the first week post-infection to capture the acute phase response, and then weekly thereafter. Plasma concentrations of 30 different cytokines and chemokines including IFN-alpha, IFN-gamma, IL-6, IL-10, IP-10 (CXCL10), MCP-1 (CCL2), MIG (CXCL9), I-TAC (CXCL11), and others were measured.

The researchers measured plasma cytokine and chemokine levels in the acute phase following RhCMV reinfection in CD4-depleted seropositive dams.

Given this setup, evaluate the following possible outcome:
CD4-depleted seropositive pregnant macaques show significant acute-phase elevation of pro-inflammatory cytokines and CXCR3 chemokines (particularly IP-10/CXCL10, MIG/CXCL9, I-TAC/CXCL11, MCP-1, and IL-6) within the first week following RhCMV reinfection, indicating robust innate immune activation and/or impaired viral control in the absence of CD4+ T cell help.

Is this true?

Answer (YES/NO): NO